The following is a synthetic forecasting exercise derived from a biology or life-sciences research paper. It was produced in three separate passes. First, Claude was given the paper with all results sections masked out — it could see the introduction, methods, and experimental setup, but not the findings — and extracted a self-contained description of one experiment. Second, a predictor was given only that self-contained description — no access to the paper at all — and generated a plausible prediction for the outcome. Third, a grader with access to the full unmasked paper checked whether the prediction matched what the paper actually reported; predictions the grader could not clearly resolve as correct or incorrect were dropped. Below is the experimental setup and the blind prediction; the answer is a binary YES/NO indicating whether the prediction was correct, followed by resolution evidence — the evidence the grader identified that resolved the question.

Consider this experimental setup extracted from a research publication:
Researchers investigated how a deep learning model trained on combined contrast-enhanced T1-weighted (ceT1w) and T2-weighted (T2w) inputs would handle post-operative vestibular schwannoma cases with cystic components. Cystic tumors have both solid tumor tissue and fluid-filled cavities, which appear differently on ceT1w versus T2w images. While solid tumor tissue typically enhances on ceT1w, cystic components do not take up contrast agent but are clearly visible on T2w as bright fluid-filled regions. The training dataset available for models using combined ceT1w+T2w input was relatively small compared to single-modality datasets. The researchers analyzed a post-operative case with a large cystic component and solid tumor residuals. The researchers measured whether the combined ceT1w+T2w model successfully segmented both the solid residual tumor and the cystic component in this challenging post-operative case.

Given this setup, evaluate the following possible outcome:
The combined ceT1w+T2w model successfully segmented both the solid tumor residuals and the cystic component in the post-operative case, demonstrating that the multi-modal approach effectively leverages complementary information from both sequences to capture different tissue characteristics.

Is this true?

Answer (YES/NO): NO